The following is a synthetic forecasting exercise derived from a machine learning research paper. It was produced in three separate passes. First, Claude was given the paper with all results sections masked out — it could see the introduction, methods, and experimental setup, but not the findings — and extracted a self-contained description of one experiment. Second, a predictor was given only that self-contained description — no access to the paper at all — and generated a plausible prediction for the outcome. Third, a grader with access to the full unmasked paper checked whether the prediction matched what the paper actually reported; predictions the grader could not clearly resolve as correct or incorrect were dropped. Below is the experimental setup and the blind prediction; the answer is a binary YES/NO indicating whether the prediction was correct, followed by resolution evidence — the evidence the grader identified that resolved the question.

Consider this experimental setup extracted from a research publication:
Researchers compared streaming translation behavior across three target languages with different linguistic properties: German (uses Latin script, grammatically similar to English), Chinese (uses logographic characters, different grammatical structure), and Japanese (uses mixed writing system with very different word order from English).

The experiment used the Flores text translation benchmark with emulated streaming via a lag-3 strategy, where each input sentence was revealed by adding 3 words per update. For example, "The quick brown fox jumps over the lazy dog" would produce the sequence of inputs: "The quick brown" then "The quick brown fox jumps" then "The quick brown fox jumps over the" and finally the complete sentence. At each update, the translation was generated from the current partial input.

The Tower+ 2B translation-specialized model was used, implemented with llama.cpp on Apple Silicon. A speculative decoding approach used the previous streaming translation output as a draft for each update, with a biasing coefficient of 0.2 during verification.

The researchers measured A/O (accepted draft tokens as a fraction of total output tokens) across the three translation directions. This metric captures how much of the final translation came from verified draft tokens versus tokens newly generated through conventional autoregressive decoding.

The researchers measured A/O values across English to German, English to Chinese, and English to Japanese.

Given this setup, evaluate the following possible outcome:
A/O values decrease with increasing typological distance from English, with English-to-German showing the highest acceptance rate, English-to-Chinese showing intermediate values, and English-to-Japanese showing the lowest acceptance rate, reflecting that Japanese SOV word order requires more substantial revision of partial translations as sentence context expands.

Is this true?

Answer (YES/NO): NO